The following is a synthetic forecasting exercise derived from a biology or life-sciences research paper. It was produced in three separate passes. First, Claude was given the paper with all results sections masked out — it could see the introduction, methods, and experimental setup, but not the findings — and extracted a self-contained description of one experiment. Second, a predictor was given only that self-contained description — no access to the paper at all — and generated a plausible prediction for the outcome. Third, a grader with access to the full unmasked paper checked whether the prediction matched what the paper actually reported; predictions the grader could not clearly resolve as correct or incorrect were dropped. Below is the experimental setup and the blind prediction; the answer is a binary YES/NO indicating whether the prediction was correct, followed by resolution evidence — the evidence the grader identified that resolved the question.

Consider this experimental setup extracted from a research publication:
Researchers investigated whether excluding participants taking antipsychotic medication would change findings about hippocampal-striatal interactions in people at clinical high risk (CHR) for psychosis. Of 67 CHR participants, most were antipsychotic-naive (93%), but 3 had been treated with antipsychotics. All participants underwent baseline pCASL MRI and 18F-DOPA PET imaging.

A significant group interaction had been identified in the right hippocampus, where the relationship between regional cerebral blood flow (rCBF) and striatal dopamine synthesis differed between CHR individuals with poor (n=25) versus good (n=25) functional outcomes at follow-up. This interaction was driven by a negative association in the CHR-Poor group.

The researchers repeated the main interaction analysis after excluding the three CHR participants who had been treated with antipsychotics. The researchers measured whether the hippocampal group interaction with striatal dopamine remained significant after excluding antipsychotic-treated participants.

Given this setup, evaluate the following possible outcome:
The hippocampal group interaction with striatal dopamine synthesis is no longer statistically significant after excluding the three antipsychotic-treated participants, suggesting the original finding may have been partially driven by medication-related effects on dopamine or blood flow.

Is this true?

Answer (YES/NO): NO